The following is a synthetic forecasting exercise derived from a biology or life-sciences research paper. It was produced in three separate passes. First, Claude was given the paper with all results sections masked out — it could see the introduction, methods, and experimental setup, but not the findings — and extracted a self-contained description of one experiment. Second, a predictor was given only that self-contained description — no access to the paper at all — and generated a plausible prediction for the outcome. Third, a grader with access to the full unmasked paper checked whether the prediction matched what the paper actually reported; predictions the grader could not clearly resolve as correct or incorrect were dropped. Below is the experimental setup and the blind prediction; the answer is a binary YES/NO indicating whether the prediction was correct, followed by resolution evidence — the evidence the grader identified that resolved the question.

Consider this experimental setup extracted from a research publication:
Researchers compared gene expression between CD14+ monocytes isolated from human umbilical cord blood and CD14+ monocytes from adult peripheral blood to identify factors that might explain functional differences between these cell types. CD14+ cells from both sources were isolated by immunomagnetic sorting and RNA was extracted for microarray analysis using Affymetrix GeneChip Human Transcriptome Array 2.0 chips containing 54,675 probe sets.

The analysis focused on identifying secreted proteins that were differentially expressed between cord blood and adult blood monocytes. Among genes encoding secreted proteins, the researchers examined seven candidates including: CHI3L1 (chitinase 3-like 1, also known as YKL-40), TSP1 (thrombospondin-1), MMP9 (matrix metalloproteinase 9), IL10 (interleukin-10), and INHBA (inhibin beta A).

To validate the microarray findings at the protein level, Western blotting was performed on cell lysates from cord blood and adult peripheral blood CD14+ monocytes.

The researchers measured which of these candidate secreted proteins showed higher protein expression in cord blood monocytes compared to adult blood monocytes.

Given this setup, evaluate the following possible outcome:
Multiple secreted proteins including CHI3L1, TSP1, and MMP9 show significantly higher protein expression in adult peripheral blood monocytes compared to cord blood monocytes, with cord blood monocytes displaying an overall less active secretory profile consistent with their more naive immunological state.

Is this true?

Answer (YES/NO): NO